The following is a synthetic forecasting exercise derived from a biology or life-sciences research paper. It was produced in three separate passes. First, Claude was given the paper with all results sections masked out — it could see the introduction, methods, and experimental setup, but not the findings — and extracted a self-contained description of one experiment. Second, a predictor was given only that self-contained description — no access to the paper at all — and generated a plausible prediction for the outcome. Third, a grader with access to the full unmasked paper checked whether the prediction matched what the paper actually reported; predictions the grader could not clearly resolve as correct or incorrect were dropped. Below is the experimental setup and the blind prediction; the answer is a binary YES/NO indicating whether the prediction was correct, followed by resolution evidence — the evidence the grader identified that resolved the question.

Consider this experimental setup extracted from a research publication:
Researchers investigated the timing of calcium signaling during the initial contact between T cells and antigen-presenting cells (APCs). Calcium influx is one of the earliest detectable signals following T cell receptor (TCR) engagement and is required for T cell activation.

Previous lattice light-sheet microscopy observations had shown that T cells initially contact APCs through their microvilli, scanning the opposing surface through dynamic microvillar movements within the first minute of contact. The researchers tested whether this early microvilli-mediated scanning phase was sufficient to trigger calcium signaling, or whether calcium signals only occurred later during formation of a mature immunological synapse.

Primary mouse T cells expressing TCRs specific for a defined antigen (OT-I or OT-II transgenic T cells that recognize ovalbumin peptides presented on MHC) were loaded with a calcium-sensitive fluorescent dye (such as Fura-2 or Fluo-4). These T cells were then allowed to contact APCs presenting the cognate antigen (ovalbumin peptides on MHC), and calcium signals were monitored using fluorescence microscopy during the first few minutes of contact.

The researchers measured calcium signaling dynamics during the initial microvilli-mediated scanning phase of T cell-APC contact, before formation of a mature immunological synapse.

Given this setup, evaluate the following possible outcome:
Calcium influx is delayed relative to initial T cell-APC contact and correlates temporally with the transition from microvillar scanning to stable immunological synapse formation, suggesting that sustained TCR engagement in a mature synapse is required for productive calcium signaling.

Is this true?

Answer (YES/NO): NO